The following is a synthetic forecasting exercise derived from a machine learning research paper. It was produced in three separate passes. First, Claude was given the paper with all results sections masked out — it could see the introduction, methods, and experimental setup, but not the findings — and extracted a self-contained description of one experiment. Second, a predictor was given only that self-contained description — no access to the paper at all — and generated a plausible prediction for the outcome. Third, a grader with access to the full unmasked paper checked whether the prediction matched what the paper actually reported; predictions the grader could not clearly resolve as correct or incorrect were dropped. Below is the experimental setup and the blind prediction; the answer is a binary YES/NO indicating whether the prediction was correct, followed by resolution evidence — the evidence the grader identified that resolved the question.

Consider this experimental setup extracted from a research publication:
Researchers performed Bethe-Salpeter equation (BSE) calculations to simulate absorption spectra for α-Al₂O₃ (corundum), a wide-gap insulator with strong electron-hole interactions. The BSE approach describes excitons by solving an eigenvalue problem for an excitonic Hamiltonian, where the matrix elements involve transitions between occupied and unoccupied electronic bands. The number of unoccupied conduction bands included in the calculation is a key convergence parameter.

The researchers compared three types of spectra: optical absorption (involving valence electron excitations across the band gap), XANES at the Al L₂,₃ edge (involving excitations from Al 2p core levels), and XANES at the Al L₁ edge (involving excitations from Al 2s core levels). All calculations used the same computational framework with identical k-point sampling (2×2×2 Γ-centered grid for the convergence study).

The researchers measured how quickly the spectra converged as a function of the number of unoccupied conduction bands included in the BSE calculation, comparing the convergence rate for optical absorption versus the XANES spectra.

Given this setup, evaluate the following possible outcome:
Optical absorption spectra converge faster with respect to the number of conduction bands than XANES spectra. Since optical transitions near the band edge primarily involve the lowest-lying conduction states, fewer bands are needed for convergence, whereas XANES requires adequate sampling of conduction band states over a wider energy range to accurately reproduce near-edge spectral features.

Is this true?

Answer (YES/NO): YES